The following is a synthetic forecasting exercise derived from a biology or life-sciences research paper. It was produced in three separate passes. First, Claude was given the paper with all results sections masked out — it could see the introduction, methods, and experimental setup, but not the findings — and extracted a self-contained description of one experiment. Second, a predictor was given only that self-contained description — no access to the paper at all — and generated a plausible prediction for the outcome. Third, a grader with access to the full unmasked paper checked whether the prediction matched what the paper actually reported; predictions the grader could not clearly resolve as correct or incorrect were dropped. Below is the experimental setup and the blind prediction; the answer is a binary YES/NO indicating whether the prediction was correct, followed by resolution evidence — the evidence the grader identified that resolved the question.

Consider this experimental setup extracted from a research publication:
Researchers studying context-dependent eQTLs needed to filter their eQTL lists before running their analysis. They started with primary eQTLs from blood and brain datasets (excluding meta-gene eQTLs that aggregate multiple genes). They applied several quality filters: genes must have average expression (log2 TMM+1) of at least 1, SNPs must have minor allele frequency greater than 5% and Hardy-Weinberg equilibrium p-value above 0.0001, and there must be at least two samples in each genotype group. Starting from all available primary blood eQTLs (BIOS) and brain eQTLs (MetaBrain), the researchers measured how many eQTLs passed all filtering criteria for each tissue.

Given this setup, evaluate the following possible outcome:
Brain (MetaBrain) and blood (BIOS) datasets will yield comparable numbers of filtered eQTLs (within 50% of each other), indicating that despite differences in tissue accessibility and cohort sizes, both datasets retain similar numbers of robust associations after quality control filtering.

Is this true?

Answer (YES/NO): YES